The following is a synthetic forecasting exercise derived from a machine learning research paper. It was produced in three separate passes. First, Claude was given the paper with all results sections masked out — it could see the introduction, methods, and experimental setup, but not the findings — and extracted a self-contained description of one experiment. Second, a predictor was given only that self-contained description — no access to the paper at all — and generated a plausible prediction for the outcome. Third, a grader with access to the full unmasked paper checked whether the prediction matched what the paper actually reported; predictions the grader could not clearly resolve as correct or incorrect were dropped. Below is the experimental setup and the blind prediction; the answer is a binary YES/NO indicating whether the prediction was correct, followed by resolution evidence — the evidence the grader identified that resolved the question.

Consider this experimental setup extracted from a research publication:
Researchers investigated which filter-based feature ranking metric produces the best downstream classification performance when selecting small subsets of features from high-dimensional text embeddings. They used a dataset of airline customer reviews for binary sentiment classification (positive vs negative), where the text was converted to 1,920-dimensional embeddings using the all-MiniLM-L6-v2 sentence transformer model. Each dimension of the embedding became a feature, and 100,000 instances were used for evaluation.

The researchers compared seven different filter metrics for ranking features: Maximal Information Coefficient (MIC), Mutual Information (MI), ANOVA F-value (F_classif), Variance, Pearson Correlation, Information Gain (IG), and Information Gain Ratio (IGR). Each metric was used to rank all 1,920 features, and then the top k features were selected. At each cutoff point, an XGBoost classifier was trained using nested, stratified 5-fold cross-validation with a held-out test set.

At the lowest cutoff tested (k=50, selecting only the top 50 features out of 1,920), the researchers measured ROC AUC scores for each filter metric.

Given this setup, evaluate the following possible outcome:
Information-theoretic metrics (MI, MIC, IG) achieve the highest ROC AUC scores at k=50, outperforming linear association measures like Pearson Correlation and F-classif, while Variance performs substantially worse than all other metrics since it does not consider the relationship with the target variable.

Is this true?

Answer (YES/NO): NO